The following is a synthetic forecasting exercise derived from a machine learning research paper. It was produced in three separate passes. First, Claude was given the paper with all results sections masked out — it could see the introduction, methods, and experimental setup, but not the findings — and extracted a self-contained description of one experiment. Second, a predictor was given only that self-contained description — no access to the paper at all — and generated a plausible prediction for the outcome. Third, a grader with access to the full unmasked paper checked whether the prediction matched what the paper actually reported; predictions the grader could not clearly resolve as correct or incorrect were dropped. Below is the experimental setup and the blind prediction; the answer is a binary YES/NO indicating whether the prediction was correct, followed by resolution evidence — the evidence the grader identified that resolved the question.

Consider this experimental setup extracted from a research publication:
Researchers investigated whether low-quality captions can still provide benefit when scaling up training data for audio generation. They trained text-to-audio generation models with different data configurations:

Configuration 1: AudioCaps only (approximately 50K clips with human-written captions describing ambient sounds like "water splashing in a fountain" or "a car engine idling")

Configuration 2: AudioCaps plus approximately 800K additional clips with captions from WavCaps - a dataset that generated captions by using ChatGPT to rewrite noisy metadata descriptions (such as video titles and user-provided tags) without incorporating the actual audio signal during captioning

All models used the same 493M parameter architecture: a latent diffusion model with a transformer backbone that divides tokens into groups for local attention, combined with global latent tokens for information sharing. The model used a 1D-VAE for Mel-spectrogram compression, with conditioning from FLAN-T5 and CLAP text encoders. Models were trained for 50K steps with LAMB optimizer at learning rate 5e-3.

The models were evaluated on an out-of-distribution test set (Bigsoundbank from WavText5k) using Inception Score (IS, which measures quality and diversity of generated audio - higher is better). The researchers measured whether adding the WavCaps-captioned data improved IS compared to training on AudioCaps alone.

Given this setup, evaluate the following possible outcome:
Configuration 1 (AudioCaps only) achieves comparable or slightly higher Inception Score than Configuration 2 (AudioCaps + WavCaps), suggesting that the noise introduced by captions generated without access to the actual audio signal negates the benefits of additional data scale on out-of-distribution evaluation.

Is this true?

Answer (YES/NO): YES